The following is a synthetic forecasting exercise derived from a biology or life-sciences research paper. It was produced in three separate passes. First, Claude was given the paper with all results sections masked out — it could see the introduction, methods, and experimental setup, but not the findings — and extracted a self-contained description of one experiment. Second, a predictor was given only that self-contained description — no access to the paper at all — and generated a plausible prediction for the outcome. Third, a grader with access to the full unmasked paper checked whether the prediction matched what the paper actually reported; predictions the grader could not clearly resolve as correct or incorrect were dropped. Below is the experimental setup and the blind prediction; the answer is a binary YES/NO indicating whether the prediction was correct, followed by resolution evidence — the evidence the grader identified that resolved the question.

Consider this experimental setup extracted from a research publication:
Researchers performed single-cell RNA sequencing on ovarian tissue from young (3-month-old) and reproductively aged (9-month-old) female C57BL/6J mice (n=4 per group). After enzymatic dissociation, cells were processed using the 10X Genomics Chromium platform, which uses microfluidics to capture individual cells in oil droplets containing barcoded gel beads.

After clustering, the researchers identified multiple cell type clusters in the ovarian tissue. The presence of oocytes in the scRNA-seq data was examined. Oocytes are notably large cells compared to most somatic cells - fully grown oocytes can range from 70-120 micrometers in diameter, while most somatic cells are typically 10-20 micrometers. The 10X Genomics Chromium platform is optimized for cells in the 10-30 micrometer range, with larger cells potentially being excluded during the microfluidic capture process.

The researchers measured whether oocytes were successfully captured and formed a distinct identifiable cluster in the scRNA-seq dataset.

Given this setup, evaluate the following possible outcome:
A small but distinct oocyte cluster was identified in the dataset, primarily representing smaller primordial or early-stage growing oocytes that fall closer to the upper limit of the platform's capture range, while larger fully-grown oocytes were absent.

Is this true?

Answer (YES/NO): YES